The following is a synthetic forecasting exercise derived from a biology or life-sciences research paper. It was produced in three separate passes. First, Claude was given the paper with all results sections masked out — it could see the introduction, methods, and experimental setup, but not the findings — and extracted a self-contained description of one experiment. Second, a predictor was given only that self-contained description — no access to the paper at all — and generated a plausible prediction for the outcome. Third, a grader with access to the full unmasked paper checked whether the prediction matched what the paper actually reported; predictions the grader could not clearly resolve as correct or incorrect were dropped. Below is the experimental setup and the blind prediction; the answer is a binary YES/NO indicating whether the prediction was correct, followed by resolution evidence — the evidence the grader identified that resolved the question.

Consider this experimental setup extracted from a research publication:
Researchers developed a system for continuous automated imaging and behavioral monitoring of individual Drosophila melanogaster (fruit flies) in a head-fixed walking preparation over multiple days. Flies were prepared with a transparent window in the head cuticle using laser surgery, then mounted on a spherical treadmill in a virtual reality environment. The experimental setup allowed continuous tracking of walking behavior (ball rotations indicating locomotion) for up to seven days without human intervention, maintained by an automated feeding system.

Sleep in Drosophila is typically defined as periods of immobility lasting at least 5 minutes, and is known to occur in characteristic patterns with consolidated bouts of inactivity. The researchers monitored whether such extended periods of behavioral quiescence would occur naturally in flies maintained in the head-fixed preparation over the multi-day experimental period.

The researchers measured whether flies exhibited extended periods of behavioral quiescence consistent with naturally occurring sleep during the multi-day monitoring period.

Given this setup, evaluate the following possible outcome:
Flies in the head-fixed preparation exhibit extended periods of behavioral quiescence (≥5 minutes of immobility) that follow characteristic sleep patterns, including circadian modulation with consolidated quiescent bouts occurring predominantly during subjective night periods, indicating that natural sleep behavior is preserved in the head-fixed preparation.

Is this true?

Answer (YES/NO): NO